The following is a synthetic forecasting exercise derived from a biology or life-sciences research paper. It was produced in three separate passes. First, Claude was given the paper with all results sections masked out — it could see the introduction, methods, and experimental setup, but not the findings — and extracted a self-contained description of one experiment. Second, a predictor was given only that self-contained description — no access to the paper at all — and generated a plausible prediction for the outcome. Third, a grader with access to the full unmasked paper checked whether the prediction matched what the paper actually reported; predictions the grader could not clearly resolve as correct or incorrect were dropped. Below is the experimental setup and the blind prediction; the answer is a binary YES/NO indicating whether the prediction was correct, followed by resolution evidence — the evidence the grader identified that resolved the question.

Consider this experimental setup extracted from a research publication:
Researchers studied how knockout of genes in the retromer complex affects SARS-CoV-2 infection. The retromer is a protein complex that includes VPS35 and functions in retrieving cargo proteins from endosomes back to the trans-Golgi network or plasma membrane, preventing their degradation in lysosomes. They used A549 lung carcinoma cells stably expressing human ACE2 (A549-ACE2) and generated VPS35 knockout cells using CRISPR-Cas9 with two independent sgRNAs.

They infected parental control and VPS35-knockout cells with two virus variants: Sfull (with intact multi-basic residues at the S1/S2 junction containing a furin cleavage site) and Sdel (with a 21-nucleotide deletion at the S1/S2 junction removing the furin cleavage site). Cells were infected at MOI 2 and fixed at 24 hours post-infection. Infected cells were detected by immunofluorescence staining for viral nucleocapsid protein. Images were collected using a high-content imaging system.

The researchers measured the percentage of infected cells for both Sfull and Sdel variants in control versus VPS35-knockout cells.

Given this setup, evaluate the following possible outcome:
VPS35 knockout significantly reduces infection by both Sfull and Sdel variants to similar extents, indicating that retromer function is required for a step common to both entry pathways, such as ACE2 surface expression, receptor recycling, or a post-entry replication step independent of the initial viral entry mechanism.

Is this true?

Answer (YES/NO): NO